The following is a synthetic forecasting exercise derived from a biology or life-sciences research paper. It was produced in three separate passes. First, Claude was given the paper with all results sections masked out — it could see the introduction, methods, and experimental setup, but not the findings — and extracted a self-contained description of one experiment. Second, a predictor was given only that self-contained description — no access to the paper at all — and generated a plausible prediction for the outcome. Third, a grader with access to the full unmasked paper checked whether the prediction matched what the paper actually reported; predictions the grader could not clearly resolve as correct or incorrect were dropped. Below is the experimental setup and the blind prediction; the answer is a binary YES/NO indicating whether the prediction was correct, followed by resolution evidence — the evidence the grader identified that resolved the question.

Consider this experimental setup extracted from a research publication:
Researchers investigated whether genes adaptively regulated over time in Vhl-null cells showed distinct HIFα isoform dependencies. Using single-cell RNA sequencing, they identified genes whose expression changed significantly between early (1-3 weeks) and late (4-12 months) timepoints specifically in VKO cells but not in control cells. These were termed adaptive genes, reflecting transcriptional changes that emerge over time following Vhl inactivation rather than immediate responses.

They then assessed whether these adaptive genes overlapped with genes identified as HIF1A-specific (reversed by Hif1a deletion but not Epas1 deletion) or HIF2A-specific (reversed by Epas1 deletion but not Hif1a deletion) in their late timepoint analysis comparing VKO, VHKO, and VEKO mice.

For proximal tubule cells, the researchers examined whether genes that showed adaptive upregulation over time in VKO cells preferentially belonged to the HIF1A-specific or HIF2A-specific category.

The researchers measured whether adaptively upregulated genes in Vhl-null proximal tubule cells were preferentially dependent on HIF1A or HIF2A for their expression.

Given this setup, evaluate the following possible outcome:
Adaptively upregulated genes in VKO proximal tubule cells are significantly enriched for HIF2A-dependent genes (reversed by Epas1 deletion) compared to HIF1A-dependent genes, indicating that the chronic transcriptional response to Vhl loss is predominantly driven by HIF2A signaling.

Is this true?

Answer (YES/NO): YES